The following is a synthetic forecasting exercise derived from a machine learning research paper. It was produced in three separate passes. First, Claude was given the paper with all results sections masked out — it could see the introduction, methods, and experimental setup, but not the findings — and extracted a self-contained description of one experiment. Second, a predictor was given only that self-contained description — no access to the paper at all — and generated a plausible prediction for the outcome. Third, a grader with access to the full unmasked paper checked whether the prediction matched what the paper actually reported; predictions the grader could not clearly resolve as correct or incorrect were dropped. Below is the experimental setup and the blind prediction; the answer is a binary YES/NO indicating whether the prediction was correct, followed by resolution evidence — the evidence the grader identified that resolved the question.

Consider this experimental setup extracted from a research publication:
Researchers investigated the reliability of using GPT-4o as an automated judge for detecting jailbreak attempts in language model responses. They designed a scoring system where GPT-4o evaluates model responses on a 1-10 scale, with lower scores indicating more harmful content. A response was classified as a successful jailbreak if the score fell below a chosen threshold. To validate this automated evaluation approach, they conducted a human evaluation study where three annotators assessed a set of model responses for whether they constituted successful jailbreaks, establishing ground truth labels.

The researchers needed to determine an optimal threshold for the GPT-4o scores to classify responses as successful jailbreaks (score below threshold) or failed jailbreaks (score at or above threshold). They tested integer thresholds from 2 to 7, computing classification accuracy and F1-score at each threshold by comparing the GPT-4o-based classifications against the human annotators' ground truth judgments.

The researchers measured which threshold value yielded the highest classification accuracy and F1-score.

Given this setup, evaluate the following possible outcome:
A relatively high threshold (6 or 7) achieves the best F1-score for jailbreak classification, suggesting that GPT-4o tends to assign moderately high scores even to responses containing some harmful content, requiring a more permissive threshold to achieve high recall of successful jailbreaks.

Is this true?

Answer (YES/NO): NO